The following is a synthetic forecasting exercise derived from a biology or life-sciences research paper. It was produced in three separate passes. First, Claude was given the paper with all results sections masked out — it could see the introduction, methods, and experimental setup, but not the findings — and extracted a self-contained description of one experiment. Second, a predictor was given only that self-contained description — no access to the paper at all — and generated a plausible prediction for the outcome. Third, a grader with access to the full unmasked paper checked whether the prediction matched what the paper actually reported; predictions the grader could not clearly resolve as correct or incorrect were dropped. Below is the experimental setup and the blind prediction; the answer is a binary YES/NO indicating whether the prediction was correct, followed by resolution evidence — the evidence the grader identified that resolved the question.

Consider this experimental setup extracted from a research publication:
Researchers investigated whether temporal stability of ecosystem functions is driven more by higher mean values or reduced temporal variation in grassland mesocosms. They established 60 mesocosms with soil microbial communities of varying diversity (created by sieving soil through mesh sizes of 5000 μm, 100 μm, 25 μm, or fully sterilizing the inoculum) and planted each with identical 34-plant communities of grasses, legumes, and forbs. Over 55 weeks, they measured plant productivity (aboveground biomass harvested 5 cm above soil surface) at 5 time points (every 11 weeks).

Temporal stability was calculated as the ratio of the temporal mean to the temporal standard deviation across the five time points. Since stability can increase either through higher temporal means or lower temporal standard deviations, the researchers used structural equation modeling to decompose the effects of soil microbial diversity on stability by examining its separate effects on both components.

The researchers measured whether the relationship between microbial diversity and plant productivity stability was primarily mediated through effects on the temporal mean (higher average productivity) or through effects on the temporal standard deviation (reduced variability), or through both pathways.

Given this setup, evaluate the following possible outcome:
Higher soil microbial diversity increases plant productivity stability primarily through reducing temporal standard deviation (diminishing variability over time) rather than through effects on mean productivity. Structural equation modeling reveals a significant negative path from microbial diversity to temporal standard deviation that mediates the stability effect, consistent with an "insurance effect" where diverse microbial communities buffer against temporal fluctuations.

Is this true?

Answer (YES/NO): YES